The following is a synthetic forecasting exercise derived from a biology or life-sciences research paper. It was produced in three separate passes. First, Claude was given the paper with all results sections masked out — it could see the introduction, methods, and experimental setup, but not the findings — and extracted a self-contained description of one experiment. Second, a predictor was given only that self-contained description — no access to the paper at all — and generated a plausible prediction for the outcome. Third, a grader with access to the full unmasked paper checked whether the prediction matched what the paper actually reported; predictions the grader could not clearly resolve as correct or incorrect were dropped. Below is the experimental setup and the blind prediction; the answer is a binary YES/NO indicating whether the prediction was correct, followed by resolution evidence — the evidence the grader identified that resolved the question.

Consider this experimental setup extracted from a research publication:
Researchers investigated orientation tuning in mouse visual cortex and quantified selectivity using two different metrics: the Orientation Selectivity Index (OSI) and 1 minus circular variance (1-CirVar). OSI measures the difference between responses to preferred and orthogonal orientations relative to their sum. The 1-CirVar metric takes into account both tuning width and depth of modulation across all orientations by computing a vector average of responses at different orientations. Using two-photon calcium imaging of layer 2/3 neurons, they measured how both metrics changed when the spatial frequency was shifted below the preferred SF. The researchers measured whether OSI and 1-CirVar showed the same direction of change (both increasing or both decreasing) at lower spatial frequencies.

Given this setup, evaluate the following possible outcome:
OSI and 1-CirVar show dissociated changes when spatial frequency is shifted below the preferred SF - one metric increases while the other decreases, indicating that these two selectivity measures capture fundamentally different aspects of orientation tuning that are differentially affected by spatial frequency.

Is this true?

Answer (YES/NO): NO